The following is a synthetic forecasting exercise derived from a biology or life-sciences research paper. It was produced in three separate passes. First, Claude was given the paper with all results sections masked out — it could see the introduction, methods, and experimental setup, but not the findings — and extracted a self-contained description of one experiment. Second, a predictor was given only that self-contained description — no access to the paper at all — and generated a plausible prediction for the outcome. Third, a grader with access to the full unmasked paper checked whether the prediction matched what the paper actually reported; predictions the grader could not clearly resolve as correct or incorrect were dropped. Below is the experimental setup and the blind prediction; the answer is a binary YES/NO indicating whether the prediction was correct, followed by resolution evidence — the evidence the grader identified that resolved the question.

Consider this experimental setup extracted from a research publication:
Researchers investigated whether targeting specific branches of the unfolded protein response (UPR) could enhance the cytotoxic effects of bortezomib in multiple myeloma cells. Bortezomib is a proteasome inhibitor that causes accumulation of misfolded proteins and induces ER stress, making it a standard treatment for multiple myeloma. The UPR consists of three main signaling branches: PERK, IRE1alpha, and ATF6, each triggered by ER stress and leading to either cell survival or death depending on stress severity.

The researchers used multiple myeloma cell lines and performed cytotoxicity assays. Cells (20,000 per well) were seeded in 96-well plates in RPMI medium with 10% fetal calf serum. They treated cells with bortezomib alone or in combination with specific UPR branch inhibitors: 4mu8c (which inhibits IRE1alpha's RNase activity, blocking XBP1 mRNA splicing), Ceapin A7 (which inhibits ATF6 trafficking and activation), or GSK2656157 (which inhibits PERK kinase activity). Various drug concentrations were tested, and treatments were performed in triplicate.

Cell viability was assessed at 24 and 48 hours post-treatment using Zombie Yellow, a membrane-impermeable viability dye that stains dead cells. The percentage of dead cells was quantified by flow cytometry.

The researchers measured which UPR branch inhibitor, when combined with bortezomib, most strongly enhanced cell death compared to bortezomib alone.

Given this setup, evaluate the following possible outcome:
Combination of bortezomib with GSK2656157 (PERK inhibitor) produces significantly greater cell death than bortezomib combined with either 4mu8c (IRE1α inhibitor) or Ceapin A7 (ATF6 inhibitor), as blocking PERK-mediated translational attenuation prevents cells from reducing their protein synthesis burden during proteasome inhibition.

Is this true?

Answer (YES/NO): NO